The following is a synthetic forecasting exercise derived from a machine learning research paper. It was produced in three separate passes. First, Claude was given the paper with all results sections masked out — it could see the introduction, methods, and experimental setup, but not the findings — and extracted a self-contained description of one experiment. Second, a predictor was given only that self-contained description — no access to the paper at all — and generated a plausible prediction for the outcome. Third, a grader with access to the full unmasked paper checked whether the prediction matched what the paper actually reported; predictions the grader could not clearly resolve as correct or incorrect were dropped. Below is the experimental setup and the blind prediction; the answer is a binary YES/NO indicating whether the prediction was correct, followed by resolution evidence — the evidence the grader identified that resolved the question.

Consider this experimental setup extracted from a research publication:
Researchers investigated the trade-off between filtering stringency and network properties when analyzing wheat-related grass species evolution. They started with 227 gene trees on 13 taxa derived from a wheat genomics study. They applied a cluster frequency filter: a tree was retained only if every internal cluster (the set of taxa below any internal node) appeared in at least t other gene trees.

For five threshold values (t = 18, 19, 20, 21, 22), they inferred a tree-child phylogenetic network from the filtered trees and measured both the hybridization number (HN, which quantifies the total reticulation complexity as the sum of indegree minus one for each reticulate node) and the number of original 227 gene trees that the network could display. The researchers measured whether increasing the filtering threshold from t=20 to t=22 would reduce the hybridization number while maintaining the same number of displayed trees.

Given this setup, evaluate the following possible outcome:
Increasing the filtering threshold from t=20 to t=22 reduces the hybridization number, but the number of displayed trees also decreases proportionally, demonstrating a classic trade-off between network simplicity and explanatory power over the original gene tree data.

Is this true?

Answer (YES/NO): NO